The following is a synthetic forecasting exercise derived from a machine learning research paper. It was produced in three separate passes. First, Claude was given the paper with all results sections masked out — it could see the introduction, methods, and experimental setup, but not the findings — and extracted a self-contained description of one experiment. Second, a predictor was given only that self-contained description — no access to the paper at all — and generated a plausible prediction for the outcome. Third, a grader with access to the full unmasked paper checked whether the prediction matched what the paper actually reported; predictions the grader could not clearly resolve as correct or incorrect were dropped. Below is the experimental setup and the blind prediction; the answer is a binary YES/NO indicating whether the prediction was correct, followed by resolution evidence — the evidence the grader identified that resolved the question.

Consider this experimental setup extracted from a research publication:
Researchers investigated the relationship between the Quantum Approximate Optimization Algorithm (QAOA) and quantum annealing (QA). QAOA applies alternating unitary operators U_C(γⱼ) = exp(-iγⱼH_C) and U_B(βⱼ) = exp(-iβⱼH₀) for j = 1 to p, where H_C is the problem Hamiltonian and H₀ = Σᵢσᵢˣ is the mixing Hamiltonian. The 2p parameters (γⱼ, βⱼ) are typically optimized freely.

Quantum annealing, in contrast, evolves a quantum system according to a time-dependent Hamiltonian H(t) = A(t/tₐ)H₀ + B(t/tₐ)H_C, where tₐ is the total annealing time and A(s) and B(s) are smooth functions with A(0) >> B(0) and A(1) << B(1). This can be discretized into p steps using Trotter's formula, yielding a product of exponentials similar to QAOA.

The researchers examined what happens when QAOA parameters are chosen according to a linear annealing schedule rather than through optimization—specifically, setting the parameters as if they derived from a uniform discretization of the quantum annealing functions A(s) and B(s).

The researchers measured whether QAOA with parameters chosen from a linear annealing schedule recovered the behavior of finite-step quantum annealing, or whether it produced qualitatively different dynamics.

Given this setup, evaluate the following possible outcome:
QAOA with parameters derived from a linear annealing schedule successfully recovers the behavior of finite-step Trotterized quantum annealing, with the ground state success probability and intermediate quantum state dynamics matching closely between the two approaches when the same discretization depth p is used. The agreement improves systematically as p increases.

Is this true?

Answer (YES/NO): YES